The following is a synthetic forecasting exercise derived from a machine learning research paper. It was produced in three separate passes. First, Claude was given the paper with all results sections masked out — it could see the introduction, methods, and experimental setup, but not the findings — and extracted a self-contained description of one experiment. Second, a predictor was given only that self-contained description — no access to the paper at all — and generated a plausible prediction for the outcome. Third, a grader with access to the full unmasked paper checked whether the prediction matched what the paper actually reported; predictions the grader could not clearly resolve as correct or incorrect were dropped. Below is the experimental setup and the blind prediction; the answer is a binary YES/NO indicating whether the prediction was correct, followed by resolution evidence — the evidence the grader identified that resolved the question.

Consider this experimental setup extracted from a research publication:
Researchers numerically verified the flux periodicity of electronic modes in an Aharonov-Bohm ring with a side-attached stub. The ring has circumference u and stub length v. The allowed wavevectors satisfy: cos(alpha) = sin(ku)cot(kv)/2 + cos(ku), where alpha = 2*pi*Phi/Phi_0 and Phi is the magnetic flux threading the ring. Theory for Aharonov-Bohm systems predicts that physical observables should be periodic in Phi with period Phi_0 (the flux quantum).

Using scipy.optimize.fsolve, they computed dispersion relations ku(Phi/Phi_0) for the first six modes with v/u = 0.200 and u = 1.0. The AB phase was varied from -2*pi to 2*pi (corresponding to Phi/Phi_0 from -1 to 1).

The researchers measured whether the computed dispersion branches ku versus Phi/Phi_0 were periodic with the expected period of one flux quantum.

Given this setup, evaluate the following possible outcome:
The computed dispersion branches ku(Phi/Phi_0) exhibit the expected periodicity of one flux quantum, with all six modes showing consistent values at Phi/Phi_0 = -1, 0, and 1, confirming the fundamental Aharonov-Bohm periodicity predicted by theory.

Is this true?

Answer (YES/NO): YES